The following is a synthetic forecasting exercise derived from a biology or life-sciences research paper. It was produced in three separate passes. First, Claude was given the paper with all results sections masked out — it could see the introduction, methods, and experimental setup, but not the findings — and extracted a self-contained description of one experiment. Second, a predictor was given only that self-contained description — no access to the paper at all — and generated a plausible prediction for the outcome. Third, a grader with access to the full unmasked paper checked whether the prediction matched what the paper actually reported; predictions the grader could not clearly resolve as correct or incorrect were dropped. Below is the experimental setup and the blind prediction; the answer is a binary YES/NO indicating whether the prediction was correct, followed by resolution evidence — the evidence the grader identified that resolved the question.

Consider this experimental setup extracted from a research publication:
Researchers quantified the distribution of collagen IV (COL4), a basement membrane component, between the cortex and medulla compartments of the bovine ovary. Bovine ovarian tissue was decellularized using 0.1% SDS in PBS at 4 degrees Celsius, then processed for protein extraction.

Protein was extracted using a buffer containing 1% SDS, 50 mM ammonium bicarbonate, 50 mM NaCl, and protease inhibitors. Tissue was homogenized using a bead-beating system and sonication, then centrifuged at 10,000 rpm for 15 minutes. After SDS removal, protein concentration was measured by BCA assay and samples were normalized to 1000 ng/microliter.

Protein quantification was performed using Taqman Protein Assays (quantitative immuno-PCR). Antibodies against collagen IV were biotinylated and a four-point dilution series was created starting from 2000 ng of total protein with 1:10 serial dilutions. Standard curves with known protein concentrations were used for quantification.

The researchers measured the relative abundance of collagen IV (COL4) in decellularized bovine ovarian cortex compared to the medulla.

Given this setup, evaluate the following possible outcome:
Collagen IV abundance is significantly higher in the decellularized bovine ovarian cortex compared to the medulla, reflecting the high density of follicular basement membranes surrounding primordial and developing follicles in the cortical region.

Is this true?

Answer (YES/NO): NO